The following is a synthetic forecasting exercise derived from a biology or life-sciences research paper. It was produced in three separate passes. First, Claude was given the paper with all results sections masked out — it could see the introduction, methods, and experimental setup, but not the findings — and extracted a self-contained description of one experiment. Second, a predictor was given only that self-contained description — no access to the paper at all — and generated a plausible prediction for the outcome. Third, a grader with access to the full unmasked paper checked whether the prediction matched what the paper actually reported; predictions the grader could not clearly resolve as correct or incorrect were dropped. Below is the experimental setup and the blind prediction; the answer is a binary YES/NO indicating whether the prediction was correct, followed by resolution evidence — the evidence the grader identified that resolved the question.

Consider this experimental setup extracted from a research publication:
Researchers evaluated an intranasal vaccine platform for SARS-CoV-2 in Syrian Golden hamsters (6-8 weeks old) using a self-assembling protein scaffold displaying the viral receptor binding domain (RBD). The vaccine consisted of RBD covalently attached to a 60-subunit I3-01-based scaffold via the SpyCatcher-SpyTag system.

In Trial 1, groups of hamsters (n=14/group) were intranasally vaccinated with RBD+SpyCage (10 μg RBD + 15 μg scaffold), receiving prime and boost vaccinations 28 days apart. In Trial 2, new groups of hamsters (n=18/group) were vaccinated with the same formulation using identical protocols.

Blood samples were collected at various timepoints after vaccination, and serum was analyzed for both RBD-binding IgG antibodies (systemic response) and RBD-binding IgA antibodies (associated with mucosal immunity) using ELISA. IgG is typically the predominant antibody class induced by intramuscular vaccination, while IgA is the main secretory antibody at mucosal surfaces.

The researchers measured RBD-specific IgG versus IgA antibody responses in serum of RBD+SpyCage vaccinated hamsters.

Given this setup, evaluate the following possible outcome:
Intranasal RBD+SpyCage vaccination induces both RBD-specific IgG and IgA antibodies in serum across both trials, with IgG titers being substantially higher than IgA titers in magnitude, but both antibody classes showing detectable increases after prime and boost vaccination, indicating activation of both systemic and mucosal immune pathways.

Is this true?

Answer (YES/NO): NO